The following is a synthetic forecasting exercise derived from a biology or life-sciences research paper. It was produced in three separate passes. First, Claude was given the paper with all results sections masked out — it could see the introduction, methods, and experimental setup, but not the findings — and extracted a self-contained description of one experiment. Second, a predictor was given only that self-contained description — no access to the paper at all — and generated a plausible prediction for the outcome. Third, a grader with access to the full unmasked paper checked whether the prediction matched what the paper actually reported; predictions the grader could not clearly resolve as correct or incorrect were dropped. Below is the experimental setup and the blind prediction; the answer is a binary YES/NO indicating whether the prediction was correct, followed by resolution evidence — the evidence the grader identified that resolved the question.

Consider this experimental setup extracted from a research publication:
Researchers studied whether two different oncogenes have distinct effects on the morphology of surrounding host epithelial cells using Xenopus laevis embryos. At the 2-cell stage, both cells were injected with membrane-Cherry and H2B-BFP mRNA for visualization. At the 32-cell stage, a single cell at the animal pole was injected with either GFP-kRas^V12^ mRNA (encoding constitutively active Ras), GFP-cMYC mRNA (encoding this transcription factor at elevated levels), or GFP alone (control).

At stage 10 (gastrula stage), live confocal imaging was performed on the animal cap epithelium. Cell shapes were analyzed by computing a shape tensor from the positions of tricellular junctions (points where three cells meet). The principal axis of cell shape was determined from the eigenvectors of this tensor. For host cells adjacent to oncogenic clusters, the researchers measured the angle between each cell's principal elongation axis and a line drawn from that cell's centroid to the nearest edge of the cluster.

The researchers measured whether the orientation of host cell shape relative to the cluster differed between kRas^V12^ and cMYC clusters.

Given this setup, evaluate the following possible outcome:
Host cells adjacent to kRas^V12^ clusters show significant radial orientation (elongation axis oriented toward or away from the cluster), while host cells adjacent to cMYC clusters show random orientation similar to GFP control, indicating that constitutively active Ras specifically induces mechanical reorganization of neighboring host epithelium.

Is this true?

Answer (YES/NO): YES